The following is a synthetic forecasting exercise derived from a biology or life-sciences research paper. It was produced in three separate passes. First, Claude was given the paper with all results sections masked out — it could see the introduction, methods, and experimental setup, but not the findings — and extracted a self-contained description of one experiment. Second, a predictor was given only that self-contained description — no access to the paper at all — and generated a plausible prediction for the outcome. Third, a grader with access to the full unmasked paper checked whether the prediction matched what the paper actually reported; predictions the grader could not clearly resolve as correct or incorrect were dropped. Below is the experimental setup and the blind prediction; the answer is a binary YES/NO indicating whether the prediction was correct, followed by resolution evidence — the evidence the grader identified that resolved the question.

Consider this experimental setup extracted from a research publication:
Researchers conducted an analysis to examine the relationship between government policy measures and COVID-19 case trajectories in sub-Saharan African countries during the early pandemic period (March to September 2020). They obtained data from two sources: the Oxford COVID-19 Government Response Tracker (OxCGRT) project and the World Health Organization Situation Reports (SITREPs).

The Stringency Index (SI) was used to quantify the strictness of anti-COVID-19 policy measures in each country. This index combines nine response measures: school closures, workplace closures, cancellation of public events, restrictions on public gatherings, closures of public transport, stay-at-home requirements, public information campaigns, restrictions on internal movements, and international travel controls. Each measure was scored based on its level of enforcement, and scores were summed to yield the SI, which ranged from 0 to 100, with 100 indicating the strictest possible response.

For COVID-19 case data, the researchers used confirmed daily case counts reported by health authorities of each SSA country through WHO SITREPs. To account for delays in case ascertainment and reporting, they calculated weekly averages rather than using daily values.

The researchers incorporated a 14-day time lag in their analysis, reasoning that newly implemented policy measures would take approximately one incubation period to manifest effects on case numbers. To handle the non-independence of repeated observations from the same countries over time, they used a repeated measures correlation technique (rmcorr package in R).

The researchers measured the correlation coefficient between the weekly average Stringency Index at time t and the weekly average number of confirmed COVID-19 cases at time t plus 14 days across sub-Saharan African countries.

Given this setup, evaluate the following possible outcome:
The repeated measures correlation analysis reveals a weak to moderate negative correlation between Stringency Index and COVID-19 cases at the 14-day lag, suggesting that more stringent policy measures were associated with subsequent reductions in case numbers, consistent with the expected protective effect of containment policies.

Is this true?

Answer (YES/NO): NO